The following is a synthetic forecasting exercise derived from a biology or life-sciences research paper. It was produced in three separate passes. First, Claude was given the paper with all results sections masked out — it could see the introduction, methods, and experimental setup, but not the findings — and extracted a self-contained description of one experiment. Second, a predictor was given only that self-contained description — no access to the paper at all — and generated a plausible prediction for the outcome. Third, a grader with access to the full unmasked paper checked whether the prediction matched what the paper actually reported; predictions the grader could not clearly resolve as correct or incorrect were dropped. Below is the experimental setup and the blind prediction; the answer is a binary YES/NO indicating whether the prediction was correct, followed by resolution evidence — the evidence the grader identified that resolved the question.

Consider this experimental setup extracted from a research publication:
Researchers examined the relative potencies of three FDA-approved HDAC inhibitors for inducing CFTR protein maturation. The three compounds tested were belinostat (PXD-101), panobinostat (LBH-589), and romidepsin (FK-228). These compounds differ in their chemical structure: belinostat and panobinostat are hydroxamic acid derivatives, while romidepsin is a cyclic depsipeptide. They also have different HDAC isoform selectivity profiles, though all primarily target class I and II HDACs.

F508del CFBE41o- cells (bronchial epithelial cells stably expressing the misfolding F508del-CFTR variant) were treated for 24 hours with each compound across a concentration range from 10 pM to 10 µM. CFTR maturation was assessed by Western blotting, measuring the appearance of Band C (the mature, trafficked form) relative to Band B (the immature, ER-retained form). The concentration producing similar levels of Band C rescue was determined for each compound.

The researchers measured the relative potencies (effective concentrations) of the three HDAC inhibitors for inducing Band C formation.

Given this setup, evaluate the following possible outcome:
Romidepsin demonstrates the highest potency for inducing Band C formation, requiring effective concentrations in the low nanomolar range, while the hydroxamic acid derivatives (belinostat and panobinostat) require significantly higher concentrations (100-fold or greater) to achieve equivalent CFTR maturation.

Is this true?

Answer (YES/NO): NO